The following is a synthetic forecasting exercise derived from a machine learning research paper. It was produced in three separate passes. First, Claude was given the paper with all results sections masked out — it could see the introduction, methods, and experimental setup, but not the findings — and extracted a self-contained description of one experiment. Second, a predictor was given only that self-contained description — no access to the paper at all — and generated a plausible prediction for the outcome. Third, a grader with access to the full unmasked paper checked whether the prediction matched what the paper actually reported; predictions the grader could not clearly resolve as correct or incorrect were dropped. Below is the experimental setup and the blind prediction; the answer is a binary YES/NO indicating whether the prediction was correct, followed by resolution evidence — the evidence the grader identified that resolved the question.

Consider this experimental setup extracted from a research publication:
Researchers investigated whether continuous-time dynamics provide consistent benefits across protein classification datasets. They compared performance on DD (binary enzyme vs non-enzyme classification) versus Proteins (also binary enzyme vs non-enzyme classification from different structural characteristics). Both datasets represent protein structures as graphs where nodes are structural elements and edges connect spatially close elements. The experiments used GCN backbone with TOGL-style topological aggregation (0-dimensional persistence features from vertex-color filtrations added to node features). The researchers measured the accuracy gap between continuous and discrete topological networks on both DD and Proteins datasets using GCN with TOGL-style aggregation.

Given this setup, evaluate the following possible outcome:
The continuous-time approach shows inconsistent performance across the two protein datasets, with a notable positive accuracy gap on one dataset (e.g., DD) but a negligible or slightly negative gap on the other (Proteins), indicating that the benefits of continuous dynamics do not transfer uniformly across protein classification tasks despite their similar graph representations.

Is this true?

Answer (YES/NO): NO